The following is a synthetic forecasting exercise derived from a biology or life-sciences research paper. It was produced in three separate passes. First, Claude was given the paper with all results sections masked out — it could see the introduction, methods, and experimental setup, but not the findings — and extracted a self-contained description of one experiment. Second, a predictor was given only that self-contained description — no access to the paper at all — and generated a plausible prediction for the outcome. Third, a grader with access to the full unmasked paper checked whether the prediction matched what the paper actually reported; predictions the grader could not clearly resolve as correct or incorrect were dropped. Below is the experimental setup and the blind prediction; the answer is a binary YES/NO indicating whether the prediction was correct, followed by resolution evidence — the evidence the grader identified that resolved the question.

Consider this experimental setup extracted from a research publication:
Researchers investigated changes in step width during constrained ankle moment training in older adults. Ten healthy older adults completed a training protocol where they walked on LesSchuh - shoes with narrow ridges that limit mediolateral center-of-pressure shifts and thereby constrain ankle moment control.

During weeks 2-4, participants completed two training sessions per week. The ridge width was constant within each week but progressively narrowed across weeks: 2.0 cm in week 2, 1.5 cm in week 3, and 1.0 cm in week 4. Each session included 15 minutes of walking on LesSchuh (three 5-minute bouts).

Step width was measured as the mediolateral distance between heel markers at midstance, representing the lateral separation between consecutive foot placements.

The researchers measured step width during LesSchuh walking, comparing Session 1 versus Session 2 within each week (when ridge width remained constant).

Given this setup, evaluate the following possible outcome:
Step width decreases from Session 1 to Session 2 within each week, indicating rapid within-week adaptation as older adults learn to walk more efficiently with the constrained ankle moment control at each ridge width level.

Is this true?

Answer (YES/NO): NO